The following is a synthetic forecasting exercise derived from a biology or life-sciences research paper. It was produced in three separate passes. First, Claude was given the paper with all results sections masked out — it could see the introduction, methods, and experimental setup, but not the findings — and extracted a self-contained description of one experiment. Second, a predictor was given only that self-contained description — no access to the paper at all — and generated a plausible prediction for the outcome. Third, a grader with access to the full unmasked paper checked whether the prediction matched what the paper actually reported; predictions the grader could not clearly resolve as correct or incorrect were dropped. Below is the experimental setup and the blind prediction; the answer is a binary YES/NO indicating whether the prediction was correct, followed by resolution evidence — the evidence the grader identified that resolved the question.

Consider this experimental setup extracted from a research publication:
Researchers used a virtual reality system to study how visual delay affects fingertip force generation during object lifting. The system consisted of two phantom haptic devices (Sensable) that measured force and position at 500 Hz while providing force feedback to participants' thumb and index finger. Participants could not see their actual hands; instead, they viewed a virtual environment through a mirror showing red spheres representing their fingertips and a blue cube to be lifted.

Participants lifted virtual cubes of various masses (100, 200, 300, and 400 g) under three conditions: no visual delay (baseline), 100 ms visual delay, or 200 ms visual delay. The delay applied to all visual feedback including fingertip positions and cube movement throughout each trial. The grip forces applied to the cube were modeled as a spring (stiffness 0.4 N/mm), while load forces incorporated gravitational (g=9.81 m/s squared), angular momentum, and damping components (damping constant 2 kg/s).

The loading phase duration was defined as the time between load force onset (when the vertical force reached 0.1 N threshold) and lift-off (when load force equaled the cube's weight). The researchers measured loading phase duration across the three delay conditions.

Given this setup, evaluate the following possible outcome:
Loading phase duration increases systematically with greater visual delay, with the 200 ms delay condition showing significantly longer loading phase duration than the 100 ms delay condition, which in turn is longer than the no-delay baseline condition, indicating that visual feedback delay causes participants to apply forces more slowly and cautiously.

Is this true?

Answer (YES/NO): YES